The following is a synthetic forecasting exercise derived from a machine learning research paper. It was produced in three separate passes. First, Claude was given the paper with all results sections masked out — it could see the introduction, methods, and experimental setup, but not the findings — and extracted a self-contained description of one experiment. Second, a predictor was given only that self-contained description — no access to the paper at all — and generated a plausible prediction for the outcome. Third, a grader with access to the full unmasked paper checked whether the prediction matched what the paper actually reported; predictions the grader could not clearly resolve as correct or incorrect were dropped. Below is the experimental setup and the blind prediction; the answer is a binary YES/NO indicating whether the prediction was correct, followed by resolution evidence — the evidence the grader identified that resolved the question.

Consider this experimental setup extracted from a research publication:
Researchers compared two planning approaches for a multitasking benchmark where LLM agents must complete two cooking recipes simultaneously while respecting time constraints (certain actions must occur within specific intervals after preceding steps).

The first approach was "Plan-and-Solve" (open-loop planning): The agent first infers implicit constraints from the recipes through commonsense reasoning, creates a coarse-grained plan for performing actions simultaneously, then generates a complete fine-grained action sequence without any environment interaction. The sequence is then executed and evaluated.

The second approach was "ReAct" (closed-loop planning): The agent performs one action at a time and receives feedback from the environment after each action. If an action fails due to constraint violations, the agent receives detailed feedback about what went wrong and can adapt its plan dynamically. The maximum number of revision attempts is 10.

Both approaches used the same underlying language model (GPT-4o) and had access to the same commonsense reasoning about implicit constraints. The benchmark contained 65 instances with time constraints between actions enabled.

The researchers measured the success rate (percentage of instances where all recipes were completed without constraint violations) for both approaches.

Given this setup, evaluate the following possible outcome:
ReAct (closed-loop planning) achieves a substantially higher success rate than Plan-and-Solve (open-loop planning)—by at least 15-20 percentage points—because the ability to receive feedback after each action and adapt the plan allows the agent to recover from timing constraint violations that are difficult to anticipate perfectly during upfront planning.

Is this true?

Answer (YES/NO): YES